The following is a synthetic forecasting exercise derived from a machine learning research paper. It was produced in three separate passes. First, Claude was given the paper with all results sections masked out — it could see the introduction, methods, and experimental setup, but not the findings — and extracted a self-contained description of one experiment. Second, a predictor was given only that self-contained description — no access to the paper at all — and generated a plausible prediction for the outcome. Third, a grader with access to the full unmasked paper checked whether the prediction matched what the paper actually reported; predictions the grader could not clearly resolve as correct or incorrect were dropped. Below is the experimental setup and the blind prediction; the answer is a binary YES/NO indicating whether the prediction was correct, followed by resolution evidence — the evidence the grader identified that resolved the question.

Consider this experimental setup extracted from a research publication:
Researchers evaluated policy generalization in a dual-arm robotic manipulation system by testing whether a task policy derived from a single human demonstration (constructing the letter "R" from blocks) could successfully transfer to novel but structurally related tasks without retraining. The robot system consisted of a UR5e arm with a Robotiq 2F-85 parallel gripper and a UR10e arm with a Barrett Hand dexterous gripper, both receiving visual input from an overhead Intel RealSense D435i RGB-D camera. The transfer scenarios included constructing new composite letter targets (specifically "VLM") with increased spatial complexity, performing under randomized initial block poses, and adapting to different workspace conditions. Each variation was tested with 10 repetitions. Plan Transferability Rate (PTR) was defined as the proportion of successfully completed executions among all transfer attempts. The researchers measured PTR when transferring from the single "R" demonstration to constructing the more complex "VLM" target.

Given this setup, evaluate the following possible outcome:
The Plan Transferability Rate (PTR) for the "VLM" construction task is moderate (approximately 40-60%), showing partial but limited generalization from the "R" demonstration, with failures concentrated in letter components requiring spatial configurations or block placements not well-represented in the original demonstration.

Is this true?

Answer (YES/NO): NO